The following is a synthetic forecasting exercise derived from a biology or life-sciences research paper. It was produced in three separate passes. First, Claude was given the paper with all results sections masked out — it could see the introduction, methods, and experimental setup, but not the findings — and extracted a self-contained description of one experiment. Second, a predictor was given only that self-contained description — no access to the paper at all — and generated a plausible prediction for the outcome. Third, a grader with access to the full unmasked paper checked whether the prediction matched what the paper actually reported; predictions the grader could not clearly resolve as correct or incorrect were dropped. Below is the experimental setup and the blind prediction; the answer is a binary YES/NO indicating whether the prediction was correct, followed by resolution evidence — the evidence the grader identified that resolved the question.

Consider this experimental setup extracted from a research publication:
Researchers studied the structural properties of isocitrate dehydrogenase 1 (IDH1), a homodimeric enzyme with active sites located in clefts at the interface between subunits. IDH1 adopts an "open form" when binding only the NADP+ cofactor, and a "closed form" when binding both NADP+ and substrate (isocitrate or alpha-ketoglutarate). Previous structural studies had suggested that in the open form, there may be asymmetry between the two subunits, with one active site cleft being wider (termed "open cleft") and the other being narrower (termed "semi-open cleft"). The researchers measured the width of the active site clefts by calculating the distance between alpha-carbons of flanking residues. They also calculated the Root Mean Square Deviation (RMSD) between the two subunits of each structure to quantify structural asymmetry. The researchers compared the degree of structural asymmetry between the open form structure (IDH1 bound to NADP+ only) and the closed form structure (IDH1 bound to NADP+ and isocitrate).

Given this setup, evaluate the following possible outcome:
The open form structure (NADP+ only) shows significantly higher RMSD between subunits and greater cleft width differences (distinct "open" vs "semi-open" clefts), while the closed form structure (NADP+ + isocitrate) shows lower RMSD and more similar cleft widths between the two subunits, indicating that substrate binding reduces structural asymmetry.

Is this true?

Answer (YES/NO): YES